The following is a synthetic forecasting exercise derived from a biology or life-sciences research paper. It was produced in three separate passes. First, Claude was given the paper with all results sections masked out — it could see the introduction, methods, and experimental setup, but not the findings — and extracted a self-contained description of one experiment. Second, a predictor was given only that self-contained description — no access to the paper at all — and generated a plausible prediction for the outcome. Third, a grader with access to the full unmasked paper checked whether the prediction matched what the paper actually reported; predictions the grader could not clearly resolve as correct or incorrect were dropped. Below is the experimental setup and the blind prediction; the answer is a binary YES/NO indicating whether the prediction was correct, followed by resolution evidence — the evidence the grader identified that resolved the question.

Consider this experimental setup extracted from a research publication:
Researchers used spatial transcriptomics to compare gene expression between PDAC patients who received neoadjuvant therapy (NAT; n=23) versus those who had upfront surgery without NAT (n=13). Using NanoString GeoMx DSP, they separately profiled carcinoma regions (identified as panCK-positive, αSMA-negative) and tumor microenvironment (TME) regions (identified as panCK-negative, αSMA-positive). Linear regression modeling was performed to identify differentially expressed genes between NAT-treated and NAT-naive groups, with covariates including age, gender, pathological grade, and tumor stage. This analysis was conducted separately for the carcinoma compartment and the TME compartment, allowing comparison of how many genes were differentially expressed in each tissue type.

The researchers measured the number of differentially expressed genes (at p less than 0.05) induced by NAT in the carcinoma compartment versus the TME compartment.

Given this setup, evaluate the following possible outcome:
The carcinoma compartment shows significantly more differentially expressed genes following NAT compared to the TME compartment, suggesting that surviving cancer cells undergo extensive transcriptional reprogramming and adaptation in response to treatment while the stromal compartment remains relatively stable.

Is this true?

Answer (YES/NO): NO